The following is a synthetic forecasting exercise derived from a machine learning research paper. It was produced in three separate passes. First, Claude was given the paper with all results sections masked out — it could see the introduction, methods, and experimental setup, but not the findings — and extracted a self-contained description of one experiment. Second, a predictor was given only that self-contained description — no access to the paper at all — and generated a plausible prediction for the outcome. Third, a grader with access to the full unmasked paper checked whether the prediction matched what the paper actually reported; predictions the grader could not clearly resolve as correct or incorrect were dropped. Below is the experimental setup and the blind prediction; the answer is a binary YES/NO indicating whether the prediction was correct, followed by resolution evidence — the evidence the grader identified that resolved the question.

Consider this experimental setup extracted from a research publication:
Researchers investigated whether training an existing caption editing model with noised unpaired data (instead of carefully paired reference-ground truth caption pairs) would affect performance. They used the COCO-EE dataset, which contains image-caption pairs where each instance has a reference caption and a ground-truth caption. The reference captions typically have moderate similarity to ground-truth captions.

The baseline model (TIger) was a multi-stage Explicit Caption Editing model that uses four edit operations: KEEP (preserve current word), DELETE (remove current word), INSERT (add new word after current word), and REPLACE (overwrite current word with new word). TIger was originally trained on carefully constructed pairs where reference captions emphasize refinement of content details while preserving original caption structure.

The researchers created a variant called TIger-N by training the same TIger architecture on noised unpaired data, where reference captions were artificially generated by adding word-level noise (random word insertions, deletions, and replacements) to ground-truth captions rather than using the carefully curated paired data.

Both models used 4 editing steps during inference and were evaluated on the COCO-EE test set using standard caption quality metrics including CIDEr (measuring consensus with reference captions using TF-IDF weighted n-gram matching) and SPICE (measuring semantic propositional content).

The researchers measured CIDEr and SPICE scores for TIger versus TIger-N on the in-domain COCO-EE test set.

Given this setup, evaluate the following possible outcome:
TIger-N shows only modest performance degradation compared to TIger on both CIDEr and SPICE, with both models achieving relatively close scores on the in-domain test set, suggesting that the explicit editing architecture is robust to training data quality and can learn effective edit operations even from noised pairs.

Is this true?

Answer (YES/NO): NO